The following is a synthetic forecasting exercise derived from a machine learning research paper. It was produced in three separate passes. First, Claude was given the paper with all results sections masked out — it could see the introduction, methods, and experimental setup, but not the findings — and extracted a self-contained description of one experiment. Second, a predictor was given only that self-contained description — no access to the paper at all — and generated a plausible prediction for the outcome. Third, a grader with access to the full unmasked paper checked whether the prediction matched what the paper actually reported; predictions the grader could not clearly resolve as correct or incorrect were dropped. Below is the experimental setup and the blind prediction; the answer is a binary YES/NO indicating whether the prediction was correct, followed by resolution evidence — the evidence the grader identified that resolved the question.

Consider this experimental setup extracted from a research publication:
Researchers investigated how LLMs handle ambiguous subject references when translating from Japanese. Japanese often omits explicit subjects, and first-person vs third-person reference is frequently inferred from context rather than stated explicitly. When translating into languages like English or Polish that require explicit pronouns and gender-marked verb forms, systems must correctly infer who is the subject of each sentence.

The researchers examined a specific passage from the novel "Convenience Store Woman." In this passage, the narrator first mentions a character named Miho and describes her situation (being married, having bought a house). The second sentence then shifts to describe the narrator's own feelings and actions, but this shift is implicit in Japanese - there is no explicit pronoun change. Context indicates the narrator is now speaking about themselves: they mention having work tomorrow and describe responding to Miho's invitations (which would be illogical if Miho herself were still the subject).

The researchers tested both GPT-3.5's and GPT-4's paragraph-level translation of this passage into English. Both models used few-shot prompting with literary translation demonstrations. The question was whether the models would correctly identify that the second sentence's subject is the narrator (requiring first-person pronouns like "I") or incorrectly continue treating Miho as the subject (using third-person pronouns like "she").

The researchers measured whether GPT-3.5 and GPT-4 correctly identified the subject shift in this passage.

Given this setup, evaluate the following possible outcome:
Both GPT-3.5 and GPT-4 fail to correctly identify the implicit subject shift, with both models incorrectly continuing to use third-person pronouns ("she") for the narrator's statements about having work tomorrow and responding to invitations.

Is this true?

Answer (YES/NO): YES